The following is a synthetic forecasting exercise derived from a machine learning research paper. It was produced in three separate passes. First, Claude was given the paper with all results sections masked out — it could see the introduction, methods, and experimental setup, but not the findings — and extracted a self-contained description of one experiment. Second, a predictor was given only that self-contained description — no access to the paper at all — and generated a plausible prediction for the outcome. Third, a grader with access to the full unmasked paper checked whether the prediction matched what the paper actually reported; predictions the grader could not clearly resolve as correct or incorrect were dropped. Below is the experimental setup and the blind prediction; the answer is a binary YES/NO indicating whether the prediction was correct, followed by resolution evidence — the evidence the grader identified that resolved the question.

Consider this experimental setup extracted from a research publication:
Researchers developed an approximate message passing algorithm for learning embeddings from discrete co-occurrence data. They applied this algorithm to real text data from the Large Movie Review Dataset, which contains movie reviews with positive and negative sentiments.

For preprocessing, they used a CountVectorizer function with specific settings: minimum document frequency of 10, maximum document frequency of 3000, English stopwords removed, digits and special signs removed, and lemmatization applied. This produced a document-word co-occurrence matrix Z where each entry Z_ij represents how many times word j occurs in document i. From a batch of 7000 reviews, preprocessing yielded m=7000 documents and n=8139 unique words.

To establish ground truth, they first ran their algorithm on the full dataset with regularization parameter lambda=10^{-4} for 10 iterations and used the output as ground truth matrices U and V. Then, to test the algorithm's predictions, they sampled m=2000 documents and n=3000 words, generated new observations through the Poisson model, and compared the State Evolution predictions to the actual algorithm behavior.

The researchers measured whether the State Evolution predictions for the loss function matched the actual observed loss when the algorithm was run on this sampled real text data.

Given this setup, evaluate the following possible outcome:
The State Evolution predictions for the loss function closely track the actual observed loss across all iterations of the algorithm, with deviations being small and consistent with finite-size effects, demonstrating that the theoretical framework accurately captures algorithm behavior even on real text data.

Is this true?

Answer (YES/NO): YES